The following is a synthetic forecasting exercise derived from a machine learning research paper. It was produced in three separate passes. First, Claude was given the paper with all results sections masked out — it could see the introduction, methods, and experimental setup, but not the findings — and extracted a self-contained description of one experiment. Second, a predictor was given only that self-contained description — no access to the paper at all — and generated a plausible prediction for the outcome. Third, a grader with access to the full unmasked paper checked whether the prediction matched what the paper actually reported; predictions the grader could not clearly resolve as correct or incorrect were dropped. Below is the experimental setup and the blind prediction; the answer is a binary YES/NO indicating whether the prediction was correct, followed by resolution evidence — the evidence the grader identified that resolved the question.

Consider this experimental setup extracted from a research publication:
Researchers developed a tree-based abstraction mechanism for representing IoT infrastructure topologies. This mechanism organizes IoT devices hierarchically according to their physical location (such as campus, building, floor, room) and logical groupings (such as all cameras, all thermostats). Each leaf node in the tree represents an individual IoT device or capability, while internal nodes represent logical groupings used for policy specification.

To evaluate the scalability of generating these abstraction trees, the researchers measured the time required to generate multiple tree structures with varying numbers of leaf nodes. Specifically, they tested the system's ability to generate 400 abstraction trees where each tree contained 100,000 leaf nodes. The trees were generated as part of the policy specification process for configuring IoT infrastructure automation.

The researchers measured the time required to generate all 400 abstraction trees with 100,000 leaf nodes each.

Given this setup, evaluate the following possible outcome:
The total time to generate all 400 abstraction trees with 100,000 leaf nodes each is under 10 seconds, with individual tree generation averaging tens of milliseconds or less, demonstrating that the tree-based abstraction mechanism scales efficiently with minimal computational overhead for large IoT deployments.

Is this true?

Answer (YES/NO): YES